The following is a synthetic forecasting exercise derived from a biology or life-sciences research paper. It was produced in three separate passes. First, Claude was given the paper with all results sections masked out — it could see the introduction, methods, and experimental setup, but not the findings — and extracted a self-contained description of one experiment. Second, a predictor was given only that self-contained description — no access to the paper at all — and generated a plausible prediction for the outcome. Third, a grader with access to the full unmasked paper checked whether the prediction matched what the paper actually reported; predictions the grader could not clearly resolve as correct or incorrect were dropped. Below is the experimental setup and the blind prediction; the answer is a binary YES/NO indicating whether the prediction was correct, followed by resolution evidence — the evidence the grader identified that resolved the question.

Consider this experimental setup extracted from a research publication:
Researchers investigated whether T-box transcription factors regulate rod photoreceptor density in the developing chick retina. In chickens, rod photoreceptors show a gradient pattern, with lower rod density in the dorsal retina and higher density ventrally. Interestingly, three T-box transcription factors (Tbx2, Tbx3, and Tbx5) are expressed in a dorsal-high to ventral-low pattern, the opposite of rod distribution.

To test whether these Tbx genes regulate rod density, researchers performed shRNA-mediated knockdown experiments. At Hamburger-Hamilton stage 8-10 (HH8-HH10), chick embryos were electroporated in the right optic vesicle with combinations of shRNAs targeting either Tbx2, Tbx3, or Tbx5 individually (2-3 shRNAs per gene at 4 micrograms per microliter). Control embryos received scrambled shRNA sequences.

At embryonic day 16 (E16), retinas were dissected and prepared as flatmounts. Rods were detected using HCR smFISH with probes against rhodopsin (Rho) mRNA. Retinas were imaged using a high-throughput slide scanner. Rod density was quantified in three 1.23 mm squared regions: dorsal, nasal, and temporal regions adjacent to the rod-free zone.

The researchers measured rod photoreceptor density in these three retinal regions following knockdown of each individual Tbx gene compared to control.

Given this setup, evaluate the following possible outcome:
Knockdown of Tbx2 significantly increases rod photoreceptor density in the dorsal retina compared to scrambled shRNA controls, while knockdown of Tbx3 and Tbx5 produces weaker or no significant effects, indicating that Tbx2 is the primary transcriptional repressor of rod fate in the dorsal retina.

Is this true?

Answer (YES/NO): NO